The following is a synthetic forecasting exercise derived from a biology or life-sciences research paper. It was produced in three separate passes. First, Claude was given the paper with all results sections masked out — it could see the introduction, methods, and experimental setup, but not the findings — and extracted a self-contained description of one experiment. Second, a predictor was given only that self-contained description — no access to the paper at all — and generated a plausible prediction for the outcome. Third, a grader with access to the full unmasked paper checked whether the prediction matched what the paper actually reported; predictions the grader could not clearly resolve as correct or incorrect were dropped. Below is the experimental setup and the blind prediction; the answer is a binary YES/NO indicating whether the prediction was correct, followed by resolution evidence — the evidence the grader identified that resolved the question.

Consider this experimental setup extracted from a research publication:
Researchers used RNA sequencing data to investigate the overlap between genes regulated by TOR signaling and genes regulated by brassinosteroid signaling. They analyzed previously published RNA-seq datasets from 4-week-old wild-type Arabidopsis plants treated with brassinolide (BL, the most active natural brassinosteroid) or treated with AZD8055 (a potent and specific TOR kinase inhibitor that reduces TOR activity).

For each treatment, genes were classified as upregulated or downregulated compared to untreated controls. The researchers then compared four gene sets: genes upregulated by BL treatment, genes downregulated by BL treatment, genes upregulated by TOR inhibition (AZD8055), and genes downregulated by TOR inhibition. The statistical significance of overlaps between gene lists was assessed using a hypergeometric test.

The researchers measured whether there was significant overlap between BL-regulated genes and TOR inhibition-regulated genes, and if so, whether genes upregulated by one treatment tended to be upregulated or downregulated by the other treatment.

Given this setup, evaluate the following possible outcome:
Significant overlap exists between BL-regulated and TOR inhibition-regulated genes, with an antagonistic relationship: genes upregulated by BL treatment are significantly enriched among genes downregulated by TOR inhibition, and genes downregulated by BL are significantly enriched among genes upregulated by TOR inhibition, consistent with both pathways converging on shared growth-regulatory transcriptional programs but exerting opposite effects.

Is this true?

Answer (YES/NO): YES